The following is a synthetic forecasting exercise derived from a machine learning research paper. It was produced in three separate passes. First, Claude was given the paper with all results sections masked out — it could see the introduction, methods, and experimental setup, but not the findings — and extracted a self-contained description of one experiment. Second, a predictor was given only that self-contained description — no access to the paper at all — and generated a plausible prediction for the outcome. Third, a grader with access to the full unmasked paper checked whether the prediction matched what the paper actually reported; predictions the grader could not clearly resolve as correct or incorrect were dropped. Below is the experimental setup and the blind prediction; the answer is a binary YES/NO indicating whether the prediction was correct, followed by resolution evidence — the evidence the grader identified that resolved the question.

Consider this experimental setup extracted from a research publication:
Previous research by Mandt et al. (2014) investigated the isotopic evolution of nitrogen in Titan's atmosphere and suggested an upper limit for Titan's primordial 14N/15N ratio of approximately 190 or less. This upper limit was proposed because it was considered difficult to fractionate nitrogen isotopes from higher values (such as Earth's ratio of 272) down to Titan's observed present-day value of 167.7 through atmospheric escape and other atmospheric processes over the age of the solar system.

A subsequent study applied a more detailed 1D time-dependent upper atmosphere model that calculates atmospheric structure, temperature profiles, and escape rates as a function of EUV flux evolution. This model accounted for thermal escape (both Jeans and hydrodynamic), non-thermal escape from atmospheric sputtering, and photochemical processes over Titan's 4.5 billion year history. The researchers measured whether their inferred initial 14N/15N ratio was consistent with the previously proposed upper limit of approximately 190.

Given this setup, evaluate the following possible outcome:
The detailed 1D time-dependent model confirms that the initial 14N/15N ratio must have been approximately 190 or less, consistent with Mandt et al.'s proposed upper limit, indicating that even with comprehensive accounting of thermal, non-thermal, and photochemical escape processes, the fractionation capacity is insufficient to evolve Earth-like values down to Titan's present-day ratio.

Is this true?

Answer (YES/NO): YES